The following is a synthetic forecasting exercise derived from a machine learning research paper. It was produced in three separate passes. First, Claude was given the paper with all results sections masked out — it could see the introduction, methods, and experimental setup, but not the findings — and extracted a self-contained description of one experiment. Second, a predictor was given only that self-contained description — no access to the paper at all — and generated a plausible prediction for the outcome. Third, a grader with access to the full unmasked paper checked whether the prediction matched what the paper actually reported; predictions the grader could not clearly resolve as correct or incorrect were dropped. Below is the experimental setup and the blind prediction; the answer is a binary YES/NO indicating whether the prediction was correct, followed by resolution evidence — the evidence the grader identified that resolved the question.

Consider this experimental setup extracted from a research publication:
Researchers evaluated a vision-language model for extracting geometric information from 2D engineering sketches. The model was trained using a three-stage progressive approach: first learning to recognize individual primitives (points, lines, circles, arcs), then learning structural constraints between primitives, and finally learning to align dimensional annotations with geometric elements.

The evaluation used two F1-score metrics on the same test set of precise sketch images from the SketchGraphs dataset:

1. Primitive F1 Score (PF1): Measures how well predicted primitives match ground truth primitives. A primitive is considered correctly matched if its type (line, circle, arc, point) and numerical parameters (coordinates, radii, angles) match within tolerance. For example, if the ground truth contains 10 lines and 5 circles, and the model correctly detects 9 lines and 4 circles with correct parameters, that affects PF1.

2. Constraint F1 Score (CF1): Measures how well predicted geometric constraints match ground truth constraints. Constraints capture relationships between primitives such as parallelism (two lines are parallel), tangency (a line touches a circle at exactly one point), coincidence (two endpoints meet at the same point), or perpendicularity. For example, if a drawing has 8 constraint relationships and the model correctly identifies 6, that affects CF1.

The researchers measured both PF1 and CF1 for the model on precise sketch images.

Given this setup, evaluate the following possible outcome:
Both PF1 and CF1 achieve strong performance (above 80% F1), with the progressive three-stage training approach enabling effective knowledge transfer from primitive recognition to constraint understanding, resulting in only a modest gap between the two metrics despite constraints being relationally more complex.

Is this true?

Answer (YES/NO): NO